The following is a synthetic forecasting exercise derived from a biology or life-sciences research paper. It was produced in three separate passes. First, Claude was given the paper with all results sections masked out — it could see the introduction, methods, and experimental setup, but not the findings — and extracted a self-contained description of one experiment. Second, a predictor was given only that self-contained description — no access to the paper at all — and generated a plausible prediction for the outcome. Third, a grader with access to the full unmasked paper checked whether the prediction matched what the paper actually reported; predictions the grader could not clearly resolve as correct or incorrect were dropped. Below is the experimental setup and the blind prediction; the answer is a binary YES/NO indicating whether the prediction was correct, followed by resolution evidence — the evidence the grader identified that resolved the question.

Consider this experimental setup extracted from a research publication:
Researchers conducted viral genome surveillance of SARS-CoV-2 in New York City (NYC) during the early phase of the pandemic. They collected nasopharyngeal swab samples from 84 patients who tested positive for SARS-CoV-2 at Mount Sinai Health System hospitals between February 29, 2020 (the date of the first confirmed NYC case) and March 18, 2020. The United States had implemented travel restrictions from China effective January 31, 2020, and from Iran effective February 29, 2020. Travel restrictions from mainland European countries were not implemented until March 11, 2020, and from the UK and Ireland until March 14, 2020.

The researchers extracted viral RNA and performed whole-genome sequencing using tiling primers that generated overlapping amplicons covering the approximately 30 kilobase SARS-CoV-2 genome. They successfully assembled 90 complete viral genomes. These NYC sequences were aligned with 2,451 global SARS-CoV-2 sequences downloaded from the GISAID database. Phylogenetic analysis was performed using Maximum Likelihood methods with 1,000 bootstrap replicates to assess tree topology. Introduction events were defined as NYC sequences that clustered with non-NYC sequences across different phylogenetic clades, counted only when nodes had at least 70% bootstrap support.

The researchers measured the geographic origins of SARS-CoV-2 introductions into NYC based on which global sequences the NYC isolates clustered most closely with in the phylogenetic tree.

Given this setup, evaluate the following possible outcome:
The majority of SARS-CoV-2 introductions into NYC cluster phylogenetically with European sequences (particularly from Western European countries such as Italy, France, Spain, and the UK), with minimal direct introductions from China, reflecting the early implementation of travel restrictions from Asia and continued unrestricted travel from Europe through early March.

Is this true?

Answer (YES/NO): YES